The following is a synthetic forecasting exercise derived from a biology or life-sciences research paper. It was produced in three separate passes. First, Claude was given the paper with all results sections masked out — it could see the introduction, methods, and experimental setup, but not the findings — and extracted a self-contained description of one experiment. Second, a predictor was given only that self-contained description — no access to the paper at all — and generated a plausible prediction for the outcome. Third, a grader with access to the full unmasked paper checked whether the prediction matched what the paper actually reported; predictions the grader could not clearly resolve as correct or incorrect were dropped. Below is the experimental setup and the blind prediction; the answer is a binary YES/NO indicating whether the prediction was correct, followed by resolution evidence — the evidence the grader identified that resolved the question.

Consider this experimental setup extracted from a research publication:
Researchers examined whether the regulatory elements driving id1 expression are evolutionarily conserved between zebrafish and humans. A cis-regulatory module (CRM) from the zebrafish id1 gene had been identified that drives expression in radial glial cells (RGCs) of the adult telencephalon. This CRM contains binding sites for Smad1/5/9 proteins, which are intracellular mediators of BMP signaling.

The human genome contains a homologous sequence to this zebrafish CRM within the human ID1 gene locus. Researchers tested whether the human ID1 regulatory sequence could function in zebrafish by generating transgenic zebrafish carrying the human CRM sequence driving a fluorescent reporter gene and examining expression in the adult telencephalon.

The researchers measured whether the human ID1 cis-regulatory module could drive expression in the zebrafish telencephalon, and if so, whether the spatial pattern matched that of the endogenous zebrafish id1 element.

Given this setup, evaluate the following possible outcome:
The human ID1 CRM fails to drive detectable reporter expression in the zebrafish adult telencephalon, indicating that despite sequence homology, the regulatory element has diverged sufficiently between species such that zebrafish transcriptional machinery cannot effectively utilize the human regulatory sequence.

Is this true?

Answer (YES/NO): NO